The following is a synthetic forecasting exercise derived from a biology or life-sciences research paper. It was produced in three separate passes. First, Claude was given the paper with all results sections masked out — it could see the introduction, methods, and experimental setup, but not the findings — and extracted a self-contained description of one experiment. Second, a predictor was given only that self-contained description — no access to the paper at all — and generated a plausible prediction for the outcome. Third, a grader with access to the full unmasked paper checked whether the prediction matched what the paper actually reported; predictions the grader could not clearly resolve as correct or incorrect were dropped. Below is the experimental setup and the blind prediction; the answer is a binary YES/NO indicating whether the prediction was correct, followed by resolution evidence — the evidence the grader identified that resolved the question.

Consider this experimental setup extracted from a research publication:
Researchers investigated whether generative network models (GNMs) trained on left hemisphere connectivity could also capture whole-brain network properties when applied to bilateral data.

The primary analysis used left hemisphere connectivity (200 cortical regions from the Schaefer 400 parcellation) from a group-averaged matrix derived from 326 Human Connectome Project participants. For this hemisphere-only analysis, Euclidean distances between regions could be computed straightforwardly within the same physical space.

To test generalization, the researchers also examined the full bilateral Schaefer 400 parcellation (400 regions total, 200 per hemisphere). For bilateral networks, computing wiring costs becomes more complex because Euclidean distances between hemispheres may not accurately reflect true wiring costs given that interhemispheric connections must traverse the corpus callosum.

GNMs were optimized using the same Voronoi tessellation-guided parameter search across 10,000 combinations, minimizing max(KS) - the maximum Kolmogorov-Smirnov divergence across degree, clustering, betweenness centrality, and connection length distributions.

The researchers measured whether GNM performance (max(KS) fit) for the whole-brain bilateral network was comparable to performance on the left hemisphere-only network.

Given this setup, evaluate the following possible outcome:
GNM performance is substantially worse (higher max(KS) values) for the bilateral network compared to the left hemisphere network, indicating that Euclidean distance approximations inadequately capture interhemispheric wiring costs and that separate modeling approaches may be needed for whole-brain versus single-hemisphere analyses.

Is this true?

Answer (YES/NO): NO